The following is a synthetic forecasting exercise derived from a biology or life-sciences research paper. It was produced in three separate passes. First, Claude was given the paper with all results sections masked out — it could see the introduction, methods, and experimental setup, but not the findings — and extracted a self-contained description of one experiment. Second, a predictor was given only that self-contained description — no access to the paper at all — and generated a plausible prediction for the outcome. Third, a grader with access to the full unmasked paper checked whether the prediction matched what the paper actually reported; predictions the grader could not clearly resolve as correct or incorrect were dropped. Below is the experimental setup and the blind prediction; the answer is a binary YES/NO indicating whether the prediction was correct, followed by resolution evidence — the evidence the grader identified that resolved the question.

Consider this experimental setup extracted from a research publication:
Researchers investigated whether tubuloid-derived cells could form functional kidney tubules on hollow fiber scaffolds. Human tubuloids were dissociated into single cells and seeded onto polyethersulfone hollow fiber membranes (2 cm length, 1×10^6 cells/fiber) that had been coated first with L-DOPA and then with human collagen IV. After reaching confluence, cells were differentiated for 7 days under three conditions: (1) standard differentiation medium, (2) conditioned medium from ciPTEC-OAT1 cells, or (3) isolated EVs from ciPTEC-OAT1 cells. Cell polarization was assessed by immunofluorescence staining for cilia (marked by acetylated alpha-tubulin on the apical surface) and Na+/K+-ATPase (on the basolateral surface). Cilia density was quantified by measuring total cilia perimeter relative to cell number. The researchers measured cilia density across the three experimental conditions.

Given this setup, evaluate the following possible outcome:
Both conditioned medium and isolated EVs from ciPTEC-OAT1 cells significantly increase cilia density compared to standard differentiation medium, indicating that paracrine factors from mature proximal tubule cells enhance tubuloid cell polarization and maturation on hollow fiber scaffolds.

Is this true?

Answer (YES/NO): YES